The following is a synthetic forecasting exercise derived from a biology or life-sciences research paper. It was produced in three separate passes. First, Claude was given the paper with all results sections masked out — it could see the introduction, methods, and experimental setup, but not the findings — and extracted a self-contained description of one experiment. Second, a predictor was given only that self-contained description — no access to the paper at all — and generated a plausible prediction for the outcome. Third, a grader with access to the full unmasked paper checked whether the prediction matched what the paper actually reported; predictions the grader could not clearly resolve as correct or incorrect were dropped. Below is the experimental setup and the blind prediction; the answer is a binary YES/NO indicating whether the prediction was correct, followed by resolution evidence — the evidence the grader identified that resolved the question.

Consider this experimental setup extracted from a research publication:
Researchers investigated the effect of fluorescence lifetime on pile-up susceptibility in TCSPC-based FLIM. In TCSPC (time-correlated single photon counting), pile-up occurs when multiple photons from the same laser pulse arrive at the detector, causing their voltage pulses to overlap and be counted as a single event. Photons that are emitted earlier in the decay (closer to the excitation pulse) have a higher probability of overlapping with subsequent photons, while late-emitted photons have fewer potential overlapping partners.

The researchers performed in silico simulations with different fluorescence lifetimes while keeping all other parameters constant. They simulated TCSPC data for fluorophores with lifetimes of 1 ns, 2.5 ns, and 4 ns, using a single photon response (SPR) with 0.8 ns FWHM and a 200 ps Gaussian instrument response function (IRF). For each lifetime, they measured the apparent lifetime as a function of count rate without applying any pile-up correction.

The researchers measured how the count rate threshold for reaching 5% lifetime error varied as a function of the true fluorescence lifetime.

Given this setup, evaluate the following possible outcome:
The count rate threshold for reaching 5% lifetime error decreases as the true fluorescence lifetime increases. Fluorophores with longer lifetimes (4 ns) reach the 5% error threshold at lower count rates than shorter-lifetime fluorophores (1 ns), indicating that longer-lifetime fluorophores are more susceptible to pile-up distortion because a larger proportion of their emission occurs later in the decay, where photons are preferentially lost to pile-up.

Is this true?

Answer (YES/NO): NO